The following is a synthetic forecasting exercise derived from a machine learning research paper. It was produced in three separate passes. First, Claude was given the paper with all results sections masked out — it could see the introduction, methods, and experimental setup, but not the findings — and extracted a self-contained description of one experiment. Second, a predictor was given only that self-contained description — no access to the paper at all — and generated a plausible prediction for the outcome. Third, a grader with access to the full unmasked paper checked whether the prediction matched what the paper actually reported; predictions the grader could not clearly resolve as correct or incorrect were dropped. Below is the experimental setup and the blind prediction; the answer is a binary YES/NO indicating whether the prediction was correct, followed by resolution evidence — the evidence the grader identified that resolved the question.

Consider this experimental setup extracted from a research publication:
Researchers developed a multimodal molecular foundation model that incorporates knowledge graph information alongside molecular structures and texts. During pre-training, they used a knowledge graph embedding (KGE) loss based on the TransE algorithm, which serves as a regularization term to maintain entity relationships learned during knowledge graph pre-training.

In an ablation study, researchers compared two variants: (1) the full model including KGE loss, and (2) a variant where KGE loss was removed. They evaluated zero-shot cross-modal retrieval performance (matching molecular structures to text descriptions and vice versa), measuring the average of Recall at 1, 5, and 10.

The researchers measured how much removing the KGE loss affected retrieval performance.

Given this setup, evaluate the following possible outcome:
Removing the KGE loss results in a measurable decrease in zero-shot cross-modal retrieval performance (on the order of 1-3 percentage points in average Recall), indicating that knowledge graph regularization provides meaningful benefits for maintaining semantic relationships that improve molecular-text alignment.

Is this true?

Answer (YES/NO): NO